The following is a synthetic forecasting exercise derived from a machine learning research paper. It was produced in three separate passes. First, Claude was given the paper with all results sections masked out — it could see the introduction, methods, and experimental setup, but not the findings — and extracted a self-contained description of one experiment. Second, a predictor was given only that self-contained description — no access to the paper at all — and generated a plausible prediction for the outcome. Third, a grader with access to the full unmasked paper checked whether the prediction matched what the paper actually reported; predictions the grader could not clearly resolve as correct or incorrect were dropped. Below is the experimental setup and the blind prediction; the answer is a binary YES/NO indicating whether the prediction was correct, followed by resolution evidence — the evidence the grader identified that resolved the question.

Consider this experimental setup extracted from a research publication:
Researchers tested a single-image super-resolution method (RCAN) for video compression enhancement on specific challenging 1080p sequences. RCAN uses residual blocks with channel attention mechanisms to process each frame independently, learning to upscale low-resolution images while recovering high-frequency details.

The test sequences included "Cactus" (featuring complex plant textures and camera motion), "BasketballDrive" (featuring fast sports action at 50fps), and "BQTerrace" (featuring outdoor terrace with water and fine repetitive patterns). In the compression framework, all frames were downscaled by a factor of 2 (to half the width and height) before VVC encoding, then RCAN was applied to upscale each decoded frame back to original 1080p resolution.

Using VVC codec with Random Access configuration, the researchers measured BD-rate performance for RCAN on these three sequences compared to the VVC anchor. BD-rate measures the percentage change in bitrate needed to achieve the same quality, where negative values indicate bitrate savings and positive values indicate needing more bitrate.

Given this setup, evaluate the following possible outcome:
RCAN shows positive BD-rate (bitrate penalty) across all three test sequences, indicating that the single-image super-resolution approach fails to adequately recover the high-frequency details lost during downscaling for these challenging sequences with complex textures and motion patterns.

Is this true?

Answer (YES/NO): YES